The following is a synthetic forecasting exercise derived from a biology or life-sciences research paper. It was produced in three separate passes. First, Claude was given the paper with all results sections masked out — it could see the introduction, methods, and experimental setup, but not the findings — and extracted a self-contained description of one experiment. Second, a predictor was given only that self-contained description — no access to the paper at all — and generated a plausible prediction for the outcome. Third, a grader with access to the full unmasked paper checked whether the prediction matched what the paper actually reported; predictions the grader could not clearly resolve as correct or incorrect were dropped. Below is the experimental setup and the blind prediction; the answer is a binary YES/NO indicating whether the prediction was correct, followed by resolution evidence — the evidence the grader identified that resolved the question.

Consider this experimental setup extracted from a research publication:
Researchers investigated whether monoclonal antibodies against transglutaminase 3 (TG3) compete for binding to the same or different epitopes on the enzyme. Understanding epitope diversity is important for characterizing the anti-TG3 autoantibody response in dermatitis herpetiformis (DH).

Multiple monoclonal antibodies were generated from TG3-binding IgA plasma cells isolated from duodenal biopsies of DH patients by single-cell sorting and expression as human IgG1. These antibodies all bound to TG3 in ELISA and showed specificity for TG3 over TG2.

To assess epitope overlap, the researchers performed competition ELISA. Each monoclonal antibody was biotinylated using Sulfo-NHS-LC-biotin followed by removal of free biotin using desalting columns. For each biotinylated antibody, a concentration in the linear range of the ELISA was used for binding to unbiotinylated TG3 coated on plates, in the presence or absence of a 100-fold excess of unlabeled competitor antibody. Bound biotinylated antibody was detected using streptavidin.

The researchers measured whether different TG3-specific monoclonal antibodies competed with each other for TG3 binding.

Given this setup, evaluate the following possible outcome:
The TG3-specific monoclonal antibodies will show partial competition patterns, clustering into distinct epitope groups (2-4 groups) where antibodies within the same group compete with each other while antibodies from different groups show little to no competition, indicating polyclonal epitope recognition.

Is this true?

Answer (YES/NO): YES